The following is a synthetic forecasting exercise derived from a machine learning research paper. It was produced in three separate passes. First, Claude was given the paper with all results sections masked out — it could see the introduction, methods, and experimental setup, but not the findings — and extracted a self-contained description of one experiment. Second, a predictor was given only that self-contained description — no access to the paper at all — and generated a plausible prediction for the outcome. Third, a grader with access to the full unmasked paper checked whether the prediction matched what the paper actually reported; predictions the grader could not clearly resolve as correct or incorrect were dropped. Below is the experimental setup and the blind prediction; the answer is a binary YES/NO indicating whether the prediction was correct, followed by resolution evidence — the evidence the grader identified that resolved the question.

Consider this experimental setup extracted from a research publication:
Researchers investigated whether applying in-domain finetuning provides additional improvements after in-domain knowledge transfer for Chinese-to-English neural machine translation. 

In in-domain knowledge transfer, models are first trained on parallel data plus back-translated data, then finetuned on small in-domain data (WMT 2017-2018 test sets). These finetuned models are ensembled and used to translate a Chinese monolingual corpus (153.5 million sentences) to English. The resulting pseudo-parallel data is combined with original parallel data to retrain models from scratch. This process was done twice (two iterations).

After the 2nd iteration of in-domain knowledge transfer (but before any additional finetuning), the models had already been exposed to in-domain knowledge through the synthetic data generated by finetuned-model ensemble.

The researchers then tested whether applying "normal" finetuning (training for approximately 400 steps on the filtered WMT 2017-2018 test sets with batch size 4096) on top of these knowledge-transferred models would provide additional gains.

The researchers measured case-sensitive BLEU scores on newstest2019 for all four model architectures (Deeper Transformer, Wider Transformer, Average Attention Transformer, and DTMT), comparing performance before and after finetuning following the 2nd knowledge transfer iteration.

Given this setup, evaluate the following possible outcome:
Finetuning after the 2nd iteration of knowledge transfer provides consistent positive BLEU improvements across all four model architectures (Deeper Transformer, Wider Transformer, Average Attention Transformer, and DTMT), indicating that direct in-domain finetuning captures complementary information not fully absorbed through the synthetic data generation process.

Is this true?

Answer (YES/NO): YES